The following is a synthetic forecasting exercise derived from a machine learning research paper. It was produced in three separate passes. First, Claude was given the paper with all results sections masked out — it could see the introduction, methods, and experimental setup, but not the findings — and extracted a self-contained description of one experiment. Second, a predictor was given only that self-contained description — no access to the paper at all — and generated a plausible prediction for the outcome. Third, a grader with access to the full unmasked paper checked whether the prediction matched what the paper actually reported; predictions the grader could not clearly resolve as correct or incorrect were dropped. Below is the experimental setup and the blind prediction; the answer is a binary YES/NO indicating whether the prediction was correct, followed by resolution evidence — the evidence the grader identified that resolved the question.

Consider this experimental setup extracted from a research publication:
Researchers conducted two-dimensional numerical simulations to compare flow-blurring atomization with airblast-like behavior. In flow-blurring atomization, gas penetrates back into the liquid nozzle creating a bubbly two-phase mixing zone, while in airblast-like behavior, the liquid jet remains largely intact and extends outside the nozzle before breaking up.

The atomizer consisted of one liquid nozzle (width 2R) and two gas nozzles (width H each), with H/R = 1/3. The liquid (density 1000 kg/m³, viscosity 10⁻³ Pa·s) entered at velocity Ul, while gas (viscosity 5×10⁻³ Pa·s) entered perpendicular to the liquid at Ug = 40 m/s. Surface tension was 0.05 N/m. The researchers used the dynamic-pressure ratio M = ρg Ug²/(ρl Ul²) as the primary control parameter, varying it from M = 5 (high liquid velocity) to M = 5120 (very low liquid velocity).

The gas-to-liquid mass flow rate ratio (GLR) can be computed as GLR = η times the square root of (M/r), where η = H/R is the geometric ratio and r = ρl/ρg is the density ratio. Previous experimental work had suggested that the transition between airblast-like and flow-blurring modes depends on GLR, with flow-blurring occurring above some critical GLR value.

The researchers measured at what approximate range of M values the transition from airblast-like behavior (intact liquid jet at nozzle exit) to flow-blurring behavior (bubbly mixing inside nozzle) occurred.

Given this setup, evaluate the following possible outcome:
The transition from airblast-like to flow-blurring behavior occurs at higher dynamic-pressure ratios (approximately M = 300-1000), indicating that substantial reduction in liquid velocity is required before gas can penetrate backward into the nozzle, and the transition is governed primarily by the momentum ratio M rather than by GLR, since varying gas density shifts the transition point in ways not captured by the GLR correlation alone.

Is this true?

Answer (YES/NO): YES